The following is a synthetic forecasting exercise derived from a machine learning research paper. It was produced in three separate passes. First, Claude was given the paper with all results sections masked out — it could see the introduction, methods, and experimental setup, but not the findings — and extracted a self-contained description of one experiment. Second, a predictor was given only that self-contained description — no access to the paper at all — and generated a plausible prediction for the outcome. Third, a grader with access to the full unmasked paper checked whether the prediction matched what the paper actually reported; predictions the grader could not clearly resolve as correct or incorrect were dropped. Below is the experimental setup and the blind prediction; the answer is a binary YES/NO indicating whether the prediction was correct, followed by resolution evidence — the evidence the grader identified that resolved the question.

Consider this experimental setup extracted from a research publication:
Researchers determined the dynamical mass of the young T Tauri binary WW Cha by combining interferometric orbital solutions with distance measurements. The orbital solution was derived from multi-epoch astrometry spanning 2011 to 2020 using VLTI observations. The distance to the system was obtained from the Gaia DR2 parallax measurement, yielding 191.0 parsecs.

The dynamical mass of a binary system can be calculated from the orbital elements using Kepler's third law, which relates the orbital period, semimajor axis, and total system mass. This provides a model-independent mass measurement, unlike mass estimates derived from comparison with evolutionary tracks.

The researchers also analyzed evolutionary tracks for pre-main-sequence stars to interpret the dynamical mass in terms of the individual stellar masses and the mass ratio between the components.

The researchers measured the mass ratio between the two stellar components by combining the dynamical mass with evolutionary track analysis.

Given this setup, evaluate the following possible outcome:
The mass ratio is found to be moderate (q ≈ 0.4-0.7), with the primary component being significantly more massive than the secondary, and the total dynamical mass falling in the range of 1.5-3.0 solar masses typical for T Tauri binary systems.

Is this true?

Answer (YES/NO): NO